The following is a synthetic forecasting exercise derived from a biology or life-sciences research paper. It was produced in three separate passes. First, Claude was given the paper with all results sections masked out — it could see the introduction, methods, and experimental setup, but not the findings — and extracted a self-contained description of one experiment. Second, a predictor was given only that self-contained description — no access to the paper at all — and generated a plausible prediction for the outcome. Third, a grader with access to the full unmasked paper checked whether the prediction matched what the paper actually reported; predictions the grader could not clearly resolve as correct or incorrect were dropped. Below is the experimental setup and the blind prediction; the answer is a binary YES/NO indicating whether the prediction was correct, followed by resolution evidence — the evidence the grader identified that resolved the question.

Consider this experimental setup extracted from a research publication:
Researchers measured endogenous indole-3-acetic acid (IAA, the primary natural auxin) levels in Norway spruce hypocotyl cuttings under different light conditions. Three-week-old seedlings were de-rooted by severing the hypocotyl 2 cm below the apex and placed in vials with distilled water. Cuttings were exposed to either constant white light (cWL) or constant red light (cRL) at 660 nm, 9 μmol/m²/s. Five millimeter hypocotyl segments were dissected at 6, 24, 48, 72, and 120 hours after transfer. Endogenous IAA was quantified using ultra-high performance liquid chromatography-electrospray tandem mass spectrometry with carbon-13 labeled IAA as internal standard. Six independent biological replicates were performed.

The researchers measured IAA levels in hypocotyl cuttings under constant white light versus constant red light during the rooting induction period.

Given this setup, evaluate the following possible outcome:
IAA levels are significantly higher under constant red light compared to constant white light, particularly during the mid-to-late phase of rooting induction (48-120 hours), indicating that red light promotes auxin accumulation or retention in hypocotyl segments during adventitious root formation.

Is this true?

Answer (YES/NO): NO